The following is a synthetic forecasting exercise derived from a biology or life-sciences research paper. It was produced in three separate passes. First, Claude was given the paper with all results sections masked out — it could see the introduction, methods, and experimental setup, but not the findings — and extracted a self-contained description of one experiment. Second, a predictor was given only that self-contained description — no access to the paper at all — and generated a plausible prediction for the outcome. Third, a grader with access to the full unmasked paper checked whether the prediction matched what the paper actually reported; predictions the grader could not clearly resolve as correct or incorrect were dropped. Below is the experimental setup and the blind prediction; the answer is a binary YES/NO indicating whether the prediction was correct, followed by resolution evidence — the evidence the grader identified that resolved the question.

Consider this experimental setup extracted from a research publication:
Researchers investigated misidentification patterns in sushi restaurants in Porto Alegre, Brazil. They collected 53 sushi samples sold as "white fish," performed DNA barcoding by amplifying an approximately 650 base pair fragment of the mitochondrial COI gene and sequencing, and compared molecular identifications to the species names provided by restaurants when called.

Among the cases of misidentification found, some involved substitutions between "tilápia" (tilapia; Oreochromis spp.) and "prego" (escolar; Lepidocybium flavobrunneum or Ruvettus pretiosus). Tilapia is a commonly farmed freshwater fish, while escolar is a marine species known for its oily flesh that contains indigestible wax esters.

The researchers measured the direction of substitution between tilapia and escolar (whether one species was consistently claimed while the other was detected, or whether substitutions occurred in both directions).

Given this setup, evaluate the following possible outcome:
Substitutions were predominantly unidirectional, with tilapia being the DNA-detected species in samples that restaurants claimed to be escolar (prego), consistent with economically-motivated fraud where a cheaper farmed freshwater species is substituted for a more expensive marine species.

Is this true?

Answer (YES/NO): NO